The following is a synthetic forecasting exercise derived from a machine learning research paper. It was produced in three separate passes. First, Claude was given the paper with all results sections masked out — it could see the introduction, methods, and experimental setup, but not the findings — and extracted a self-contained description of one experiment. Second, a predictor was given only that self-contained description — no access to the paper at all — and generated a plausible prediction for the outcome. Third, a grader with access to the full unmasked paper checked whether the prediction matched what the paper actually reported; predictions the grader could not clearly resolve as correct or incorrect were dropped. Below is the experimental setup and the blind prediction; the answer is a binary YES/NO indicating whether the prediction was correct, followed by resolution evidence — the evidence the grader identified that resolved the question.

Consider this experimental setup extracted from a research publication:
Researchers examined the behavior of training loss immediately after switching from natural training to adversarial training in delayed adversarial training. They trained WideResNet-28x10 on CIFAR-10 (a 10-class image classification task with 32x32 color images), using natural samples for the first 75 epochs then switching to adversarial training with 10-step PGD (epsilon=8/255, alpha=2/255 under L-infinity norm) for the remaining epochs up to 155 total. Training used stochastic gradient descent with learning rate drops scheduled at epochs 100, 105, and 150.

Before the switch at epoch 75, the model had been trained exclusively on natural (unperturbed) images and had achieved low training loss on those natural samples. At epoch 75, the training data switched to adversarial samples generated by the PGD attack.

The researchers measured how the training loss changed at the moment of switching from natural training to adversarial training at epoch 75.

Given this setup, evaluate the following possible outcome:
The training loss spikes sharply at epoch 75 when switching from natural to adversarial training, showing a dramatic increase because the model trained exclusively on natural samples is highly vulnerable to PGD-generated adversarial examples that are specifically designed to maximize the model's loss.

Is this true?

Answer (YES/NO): YES